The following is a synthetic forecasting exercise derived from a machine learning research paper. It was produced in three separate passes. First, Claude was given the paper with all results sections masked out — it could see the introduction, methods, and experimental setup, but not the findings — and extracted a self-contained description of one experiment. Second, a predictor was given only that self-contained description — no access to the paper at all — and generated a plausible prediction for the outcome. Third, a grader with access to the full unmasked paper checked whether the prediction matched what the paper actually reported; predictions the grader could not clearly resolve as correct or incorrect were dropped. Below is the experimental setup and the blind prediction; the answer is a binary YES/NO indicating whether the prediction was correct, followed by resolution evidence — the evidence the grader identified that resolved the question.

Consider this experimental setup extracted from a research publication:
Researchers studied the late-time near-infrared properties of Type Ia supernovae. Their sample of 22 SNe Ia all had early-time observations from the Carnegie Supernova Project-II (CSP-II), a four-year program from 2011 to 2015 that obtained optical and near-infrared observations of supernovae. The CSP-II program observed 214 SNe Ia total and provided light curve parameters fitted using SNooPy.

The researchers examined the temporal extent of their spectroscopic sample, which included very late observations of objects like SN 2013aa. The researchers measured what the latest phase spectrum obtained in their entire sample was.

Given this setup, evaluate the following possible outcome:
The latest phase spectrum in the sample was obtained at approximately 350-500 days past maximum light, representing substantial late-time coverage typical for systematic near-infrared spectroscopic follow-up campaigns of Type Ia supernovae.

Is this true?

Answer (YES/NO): NO